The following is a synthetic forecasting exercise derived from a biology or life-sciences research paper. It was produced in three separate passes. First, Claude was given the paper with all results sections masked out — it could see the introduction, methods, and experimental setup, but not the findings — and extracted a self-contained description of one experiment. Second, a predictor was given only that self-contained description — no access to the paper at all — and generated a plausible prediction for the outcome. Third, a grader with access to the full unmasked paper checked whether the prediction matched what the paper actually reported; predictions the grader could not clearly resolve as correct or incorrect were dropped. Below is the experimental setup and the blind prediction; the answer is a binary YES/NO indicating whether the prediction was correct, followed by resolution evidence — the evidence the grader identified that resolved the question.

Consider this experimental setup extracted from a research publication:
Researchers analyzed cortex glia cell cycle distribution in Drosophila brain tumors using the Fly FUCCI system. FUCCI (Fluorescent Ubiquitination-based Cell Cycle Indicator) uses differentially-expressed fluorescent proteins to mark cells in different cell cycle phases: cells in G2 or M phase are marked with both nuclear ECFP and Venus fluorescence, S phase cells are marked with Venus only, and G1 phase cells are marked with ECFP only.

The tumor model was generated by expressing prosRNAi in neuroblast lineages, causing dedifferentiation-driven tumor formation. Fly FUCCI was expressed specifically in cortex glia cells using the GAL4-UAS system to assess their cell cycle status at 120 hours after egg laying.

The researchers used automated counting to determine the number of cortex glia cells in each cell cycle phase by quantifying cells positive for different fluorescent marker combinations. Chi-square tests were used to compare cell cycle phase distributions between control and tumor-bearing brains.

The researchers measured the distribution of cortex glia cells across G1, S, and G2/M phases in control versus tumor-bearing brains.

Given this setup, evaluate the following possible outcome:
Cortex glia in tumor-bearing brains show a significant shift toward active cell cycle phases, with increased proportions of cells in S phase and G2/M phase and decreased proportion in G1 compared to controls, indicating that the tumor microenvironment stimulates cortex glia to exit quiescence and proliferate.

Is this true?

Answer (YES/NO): NO